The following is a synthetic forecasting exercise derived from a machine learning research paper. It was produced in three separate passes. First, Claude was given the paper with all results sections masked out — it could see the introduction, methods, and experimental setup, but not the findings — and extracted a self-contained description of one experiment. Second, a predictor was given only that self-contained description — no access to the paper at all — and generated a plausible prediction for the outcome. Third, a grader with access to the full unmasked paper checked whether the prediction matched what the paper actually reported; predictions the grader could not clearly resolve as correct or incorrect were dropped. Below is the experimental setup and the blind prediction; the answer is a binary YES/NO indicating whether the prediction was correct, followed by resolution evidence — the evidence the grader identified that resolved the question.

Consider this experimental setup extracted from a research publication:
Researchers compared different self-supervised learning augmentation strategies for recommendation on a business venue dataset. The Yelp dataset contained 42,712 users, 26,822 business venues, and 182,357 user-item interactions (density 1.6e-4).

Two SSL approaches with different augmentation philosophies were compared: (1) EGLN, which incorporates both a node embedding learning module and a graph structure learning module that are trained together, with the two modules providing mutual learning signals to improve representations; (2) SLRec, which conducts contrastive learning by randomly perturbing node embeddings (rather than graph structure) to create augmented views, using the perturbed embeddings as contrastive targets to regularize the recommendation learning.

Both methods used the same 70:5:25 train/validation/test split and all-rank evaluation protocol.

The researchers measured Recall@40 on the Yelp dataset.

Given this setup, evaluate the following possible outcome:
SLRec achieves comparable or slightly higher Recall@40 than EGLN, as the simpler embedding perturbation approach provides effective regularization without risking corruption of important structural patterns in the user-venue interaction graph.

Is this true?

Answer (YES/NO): NO